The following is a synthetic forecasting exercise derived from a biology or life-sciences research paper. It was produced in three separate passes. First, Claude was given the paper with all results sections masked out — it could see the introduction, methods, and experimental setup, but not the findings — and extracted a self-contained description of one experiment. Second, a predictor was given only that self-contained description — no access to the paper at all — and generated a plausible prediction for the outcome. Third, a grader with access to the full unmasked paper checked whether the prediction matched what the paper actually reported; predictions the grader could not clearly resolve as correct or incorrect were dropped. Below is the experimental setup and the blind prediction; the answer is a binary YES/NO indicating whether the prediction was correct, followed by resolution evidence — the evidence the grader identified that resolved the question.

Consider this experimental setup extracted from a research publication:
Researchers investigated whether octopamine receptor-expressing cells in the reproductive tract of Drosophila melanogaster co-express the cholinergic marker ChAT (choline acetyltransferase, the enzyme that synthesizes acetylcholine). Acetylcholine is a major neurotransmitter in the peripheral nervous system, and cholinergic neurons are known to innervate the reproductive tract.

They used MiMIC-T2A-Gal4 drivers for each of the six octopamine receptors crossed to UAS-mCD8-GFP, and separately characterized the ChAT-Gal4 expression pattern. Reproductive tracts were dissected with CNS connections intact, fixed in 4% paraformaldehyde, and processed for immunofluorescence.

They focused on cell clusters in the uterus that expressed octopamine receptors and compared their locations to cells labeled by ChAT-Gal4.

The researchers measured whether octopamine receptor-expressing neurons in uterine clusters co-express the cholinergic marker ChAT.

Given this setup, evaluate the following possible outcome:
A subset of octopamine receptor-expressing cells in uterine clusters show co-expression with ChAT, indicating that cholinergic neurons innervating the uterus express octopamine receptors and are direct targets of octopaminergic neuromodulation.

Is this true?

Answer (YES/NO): YES